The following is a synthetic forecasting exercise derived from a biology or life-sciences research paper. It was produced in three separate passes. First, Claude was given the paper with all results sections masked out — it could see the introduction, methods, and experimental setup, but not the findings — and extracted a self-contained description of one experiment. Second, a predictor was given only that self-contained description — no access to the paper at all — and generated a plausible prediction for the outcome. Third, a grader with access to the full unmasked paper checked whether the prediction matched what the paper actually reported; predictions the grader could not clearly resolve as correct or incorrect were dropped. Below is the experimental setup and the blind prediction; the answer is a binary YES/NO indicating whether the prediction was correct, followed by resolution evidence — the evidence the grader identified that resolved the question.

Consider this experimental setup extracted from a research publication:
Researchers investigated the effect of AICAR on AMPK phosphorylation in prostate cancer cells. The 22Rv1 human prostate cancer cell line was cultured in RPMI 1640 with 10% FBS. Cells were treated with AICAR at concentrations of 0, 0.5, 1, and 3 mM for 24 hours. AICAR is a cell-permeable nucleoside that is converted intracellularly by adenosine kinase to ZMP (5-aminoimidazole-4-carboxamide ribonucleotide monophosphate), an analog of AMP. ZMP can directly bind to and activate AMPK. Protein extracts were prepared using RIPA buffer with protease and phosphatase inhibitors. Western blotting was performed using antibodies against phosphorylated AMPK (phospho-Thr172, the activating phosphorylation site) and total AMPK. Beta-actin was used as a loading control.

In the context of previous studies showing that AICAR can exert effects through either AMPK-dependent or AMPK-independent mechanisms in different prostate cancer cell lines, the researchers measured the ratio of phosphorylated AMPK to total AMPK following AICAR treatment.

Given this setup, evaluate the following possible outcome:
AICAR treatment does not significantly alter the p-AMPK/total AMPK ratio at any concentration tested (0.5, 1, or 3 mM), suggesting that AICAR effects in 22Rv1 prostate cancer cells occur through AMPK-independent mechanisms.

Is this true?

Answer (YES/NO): NO